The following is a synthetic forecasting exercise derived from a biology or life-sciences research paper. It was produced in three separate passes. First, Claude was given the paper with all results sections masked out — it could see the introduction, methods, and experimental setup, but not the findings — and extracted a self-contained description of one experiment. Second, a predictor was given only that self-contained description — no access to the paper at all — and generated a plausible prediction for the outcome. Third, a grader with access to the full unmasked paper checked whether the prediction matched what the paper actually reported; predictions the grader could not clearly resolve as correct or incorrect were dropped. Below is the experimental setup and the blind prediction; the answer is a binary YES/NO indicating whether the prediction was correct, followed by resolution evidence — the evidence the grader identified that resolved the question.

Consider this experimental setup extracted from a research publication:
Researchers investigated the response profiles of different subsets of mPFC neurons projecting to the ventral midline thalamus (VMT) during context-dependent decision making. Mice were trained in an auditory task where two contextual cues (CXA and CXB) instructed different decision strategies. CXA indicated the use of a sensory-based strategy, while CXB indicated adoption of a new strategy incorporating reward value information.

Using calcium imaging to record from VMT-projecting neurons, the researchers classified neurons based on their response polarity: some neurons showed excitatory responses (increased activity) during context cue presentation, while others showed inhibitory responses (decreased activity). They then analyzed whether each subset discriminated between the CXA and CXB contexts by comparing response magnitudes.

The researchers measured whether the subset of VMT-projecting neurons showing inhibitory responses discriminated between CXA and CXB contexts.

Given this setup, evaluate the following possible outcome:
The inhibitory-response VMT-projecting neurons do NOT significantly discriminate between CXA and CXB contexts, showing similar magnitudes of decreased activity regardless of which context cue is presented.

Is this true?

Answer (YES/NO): NO